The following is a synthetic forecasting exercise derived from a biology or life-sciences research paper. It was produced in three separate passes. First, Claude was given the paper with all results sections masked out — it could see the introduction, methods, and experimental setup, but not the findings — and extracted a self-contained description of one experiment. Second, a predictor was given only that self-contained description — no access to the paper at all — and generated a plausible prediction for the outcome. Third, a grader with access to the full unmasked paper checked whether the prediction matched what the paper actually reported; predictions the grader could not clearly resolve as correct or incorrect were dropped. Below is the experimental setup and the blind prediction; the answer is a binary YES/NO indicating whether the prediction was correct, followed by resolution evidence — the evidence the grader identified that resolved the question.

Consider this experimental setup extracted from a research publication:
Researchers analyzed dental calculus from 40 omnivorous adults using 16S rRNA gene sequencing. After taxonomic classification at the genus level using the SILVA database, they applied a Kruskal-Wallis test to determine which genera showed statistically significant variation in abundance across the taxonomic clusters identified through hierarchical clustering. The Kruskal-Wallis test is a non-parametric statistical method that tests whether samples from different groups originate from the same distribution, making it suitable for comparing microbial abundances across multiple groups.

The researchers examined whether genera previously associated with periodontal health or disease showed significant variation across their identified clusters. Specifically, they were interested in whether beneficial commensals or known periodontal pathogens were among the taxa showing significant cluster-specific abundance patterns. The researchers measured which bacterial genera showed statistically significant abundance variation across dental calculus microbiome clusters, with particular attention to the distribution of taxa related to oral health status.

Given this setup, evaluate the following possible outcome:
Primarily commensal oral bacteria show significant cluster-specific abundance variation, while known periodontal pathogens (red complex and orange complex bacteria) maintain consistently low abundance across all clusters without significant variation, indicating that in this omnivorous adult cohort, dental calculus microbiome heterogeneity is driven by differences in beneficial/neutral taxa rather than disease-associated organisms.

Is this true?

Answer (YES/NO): NO